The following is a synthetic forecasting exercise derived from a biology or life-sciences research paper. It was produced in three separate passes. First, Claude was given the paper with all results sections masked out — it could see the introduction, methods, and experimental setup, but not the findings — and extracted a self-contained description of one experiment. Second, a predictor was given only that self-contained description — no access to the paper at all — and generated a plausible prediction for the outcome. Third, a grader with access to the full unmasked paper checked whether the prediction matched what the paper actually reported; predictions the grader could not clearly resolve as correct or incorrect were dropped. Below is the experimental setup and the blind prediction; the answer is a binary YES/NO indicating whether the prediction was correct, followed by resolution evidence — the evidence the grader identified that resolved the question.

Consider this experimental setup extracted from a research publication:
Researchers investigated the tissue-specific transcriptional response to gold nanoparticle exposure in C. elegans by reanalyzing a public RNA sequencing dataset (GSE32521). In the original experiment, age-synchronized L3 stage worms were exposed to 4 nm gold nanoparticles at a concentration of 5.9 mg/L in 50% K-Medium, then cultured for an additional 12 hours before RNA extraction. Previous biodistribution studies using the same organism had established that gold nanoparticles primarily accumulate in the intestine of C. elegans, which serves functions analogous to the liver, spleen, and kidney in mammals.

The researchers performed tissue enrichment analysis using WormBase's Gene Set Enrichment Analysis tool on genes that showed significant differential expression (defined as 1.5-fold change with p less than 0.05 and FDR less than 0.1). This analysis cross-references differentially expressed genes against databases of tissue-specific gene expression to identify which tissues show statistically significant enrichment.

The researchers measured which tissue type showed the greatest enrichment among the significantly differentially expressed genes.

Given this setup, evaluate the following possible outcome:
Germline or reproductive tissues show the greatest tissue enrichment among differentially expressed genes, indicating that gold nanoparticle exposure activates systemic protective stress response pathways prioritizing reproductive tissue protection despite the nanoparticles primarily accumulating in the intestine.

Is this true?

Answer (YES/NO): NO